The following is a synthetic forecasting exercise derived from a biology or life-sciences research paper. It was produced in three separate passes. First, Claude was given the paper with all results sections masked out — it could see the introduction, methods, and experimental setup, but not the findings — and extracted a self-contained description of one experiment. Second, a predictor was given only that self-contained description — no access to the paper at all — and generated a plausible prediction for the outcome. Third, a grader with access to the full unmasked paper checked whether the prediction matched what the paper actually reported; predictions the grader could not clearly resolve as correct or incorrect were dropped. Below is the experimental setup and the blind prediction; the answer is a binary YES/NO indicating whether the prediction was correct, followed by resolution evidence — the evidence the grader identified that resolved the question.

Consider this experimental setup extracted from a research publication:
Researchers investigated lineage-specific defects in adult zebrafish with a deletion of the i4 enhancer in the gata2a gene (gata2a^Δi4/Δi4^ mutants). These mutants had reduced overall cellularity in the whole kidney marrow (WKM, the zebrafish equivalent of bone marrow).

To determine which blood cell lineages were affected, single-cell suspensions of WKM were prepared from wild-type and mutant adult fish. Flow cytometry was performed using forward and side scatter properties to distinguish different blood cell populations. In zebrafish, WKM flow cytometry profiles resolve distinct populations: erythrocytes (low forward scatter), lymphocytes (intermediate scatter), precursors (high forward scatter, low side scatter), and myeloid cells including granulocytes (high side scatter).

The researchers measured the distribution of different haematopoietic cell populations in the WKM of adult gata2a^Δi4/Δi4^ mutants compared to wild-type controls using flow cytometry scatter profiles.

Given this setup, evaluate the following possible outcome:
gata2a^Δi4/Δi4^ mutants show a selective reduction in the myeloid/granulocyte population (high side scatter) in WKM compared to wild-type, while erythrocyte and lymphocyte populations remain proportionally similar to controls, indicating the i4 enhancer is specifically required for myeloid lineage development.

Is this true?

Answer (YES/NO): NO